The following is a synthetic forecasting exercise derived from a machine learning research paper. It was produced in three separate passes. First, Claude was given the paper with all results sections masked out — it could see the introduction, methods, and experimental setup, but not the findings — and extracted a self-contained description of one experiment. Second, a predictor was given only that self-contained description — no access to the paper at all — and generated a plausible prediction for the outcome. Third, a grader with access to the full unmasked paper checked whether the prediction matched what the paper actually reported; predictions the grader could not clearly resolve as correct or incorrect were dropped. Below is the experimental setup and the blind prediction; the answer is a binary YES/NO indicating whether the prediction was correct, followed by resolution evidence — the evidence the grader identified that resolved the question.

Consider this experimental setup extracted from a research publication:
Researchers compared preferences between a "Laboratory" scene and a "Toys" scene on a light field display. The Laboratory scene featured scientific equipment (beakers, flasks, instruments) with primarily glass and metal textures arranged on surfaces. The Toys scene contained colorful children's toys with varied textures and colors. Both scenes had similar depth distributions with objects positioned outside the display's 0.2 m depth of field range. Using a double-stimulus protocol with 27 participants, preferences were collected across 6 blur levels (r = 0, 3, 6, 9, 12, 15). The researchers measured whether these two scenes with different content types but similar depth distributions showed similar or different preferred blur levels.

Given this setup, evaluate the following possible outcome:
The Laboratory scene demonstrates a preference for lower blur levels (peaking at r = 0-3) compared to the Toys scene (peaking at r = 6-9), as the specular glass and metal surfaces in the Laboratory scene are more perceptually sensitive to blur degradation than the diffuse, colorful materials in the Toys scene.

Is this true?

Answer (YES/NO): NO